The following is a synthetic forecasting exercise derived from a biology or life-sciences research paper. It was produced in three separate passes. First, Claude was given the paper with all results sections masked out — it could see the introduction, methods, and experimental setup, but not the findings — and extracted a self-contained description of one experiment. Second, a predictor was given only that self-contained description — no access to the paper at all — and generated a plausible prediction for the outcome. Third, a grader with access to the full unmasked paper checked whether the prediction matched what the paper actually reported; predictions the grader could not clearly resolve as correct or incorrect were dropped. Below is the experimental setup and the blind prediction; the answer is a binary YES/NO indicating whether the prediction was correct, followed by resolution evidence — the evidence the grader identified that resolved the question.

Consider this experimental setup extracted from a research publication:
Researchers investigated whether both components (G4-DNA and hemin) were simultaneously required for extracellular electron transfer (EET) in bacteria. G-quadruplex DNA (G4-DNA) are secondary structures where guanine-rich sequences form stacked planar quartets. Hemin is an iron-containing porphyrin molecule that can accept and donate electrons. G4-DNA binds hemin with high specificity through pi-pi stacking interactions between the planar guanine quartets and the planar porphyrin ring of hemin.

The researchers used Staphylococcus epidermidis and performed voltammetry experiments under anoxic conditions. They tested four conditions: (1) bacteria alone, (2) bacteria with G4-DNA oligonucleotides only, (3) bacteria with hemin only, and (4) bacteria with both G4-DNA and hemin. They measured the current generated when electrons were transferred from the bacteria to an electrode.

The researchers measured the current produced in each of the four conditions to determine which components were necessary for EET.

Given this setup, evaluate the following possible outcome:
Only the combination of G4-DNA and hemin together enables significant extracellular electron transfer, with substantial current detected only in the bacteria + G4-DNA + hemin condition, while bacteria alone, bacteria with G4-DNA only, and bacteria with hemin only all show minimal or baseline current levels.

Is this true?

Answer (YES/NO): YES